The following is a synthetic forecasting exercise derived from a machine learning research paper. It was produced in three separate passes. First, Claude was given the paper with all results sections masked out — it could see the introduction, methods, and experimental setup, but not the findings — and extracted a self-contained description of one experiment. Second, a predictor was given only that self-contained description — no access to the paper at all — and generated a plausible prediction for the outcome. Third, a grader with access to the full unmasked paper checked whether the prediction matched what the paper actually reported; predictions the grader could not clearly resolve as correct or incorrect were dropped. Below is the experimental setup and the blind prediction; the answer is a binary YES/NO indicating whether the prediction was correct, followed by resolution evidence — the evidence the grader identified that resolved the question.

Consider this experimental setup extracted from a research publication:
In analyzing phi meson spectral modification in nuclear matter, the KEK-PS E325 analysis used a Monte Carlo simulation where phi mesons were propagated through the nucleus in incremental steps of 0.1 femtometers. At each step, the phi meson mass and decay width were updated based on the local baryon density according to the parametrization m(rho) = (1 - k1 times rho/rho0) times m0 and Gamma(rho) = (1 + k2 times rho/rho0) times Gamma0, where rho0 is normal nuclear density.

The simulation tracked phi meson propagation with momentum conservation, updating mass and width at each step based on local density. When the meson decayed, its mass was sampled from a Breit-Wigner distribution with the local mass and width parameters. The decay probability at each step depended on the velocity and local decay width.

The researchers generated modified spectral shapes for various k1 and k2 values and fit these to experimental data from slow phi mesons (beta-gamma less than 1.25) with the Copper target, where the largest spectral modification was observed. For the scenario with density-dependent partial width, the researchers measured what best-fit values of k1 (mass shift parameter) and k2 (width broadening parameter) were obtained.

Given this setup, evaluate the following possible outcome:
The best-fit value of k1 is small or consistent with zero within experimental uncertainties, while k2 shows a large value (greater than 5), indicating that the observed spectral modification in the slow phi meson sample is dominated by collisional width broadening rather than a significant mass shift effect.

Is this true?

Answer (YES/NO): NO